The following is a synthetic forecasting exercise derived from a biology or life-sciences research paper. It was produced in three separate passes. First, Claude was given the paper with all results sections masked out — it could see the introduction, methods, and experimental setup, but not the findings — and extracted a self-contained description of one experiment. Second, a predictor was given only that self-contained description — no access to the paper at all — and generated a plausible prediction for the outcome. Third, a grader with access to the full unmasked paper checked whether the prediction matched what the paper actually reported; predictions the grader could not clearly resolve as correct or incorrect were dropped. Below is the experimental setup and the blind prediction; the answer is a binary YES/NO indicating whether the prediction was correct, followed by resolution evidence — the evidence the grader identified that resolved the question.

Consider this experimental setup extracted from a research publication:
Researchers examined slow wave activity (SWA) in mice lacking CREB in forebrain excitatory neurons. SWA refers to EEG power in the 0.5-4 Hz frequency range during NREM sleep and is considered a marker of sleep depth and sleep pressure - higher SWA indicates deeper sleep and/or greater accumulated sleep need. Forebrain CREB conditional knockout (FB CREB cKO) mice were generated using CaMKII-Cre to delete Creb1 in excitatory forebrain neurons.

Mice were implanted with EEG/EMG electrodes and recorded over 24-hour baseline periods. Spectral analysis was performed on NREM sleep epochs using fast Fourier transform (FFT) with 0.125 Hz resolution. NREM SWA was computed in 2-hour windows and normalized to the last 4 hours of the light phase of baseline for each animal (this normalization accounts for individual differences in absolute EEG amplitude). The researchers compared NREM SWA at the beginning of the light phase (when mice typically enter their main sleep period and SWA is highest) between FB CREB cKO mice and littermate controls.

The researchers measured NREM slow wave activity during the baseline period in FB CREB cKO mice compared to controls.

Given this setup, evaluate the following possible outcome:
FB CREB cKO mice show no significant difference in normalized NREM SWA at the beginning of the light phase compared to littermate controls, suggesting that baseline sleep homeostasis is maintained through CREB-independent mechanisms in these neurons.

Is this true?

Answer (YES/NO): NO